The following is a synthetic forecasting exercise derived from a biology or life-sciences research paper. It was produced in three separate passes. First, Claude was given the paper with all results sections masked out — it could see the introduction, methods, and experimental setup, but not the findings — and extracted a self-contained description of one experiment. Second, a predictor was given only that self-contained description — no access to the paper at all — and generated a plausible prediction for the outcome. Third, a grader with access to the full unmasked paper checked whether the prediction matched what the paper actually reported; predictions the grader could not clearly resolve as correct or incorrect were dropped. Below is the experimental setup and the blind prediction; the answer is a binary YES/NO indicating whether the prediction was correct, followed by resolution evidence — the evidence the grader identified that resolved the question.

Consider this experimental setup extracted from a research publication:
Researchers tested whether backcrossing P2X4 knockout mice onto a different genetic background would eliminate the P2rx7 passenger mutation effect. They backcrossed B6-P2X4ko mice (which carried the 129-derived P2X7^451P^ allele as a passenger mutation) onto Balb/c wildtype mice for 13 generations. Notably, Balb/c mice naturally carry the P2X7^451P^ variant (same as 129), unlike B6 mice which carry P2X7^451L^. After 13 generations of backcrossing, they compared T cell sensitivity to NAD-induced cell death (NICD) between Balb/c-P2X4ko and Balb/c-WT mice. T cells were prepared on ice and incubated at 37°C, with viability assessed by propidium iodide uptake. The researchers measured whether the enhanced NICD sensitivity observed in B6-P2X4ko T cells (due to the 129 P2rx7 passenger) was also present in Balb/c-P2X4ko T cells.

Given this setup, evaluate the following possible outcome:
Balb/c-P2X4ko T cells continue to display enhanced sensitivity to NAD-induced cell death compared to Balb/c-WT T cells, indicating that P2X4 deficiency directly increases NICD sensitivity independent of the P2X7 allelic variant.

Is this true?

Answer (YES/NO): NO